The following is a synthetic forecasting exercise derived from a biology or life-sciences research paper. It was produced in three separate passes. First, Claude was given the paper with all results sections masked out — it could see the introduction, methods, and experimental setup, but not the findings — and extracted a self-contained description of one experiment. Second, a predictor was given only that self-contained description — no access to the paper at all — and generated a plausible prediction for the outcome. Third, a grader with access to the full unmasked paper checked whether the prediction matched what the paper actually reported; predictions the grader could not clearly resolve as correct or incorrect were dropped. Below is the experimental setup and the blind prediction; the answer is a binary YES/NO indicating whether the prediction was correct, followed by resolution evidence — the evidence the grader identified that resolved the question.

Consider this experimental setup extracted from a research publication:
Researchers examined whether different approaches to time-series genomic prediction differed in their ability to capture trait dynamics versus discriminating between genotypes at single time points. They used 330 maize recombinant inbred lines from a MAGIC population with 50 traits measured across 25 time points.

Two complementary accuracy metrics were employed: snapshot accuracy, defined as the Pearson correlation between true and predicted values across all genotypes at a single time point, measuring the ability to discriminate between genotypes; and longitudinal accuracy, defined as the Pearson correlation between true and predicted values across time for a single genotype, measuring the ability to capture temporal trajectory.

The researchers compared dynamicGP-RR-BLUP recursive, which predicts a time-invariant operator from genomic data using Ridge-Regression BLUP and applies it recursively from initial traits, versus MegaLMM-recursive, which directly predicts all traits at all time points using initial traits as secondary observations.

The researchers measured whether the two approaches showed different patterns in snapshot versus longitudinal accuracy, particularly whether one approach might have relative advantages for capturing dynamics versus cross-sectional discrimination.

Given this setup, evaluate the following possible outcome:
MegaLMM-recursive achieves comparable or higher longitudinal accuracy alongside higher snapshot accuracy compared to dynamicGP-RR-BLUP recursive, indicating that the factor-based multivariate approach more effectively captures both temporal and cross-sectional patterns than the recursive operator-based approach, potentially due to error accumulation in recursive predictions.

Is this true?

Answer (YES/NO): NO